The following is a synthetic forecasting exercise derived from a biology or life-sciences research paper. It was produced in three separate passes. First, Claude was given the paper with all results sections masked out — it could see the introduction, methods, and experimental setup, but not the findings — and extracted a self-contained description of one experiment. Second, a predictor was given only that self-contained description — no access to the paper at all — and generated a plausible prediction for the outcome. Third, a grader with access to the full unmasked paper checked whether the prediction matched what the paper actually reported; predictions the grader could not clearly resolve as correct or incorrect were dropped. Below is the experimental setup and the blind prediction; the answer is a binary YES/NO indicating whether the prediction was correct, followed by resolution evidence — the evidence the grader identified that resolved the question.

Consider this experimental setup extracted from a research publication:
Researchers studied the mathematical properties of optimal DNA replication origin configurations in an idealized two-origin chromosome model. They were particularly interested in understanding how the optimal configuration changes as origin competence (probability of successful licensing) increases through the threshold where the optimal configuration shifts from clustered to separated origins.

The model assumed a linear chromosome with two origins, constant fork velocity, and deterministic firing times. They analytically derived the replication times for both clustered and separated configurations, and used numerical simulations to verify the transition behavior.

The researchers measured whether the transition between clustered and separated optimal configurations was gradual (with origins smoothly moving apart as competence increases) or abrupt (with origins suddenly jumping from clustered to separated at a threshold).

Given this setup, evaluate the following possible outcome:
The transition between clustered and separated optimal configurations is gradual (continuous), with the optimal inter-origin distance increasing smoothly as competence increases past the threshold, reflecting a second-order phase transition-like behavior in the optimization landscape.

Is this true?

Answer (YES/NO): NO